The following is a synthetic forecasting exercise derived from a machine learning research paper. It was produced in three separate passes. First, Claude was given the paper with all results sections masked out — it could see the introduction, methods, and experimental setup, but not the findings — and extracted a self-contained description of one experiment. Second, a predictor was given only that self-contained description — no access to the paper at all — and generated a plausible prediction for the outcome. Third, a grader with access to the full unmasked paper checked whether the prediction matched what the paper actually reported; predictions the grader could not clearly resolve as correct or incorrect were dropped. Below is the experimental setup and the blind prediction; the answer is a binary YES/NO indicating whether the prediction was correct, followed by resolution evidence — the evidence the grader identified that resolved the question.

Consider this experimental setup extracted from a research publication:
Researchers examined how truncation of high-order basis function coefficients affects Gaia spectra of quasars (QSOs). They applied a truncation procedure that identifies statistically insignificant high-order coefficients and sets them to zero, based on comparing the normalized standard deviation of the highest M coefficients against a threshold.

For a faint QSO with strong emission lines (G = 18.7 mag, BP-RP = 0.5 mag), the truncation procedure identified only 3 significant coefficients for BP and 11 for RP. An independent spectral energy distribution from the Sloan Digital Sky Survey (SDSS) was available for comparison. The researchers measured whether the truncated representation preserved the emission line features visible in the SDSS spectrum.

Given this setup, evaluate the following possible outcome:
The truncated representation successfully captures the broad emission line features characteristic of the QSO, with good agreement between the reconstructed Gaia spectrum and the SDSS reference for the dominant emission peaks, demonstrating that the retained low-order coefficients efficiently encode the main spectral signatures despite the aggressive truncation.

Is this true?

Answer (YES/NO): NO